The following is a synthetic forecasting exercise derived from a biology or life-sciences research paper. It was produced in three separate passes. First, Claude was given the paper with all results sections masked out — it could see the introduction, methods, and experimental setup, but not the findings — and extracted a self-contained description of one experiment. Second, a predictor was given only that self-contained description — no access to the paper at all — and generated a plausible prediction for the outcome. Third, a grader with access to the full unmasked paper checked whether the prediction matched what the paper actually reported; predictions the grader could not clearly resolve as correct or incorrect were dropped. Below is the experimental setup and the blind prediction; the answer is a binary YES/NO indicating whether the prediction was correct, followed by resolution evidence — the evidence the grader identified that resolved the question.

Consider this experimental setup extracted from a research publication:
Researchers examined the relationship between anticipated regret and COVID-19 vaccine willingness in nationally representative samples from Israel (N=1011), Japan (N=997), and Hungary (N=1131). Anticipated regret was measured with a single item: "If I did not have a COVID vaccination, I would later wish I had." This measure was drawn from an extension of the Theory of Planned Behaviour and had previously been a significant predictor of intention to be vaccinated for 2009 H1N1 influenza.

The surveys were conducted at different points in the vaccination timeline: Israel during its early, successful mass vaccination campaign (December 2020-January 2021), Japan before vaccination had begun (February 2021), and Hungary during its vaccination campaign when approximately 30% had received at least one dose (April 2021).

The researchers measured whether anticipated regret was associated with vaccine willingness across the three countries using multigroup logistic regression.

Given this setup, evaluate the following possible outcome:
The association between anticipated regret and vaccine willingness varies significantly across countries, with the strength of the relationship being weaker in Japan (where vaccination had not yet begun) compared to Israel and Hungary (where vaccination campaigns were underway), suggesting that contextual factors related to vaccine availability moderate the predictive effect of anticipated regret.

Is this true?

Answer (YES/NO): NO